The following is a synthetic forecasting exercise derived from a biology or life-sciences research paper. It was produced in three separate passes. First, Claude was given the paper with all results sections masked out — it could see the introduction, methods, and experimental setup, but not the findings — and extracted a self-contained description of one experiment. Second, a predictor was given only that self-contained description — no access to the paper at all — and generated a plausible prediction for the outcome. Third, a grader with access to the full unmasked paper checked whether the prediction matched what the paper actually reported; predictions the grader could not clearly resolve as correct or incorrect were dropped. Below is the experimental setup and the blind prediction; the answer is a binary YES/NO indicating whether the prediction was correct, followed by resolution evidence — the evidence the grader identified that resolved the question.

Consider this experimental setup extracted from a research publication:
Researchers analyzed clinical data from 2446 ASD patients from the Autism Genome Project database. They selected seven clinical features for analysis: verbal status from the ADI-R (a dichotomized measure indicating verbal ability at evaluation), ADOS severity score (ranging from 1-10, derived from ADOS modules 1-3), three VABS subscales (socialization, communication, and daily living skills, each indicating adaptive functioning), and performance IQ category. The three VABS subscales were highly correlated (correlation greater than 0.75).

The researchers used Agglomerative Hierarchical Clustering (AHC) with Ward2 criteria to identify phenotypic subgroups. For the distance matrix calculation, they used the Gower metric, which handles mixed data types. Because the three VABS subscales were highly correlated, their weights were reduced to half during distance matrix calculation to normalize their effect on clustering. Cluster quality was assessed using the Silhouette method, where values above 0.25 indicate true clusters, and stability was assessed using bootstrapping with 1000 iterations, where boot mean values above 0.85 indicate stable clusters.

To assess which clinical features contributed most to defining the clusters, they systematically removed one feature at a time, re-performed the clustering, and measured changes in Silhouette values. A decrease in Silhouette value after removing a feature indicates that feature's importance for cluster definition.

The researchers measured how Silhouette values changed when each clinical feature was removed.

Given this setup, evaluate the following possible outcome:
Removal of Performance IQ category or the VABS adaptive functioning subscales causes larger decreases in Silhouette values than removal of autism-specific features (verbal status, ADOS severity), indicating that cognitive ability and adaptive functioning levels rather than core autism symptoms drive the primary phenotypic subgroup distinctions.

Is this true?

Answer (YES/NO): NO